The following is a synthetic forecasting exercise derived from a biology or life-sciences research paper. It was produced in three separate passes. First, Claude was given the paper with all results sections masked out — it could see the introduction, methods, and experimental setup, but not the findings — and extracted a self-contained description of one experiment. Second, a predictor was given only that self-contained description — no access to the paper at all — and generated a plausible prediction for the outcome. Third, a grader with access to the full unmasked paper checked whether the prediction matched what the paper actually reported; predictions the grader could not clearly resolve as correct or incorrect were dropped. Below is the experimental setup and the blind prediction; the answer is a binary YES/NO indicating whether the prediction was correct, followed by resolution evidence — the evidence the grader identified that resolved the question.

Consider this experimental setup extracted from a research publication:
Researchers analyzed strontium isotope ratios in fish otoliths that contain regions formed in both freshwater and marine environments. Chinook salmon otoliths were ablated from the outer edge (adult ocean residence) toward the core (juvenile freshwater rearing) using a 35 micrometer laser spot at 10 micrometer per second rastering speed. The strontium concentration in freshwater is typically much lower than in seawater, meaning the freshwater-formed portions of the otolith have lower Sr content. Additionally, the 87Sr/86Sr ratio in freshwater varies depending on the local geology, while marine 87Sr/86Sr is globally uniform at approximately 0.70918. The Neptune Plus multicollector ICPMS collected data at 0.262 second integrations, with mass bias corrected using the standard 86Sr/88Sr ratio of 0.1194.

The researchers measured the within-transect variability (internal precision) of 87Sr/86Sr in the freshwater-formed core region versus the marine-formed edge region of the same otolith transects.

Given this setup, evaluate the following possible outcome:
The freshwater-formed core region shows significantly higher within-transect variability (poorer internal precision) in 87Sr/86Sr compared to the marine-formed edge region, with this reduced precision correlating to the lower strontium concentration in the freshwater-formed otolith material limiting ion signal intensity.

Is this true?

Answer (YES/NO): YES